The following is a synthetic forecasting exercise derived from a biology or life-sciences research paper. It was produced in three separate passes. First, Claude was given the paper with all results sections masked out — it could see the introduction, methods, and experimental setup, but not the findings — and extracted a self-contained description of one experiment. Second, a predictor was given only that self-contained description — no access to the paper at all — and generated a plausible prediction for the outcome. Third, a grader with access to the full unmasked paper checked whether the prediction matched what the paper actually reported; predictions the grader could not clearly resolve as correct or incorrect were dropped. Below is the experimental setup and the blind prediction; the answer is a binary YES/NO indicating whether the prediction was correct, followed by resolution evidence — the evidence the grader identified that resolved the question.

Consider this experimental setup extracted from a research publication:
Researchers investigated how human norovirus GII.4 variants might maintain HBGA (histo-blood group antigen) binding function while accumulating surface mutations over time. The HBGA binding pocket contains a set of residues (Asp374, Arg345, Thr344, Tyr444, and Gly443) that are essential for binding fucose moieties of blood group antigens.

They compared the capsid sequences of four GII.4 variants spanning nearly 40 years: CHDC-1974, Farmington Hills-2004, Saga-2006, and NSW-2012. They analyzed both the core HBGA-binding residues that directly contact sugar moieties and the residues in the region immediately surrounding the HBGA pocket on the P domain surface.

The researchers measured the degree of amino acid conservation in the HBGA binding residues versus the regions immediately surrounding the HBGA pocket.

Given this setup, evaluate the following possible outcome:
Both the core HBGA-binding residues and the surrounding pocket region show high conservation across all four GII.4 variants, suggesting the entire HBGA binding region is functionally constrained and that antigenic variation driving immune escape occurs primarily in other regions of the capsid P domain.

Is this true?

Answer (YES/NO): NO